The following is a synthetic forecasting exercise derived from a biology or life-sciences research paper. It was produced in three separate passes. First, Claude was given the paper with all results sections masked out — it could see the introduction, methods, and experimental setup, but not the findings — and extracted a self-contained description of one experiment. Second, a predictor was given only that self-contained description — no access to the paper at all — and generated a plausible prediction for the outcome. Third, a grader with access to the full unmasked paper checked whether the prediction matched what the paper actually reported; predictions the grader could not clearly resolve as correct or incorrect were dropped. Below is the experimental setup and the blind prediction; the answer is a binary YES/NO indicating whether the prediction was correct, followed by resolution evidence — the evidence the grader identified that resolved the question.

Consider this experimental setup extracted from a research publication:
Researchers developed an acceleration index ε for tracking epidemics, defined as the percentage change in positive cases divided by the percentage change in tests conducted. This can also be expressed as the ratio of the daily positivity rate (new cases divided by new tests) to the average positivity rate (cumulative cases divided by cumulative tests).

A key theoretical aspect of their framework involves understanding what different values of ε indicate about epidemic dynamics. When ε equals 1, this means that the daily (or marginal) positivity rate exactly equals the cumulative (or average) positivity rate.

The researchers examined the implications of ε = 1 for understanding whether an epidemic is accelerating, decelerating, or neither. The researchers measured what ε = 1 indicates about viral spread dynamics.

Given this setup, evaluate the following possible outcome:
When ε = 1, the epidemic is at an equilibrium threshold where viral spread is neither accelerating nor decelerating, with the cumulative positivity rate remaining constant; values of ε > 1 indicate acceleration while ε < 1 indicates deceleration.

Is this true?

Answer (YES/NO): YES